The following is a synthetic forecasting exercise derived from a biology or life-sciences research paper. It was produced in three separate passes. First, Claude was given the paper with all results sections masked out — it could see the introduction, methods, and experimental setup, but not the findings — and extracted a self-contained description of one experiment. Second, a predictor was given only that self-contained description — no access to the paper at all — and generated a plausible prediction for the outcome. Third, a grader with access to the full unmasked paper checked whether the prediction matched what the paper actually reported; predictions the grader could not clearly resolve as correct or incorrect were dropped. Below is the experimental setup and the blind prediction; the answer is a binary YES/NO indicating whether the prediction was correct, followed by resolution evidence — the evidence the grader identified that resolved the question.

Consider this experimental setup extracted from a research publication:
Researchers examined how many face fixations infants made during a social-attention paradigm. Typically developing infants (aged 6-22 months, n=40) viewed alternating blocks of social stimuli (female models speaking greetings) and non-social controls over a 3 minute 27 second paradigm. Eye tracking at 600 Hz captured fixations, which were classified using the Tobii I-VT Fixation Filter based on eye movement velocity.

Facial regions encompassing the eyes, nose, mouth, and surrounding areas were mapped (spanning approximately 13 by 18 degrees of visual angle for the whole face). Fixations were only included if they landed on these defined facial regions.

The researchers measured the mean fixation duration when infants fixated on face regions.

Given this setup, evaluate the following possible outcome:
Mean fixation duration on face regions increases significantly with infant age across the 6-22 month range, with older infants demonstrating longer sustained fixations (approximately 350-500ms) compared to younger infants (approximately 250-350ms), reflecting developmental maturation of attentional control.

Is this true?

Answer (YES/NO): NO